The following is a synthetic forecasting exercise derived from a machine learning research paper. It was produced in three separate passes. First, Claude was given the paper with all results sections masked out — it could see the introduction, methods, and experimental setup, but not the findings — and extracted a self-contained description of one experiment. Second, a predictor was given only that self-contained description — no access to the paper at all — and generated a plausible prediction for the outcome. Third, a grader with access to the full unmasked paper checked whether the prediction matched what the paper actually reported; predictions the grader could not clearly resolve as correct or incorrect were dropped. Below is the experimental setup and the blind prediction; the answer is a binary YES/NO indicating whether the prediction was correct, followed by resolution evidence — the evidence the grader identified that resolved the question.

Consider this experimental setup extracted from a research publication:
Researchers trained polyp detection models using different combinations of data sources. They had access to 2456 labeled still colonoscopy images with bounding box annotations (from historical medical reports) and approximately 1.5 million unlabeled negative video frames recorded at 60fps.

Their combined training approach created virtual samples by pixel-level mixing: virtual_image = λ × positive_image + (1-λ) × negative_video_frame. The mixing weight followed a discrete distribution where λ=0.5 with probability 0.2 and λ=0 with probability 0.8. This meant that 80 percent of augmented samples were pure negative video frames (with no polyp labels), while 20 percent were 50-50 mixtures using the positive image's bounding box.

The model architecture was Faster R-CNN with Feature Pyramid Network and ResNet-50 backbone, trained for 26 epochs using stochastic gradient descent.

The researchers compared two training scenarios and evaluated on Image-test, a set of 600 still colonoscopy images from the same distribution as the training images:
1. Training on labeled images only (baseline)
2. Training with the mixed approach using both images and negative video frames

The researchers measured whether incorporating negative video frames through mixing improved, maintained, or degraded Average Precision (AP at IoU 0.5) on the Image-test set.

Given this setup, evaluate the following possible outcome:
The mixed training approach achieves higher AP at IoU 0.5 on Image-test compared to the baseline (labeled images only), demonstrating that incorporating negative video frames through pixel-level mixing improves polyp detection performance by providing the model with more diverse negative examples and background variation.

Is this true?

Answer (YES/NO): YES